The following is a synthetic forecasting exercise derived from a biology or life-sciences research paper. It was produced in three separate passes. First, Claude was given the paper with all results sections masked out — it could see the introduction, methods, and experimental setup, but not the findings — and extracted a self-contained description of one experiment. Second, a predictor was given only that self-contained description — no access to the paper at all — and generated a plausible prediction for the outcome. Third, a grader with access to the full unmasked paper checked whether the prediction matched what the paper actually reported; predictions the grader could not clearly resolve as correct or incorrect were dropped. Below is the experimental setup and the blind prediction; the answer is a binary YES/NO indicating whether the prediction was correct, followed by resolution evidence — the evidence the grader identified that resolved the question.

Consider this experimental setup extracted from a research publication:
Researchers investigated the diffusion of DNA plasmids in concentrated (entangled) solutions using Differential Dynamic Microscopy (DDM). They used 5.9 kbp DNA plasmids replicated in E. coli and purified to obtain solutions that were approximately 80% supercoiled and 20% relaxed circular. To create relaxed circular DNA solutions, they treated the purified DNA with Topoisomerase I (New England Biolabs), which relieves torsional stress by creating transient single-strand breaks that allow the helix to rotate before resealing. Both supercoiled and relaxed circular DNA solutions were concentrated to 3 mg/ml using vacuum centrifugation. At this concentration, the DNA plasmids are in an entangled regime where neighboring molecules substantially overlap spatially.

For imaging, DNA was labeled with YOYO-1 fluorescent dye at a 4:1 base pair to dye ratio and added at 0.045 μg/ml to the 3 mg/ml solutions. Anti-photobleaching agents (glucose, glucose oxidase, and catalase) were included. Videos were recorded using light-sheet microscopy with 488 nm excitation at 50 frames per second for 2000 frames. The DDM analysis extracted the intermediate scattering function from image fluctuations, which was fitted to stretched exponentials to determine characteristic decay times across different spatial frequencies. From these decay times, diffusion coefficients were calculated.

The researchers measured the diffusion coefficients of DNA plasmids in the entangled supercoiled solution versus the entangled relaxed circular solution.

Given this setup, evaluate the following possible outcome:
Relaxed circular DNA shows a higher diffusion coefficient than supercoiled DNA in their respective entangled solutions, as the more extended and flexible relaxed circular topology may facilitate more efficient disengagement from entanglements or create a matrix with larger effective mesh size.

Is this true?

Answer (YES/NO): NO